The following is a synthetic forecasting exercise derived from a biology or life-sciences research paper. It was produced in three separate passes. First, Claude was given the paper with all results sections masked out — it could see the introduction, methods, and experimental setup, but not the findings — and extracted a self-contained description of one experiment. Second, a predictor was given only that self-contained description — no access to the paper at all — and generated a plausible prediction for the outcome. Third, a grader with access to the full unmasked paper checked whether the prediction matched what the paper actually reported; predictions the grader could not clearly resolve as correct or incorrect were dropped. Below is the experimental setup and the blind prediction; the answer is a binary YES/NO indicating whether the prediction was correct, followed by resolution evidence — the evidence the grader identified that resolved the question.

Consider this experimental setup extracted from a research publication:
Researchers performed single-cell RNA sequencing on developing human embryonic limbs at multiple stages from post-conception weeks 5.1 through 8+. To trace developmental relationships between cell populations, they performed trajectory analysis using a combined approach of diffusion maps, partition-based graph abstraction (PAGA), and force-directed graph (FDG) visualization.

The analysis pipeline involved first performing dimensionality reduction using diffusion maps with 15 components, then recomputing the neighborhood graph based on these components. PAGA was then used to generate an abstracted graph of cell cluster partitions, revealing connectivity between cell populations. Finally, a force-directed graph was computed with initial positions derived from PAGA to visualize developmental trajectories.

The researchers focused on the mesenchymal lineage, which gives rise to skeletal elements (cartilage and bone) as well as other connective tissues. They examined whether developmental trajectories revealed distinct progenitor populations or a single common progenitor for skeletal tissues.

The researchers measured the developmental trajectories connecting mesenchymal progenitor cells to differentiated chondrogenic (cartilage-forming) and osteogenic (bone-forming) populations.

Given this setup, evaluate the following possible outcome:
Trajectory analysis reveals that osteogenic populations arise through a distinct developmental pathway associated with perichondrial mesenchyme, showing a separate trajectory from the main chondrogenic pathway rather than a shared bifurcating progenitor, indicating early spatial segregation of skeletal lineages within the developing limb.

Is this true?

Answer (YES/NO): YES